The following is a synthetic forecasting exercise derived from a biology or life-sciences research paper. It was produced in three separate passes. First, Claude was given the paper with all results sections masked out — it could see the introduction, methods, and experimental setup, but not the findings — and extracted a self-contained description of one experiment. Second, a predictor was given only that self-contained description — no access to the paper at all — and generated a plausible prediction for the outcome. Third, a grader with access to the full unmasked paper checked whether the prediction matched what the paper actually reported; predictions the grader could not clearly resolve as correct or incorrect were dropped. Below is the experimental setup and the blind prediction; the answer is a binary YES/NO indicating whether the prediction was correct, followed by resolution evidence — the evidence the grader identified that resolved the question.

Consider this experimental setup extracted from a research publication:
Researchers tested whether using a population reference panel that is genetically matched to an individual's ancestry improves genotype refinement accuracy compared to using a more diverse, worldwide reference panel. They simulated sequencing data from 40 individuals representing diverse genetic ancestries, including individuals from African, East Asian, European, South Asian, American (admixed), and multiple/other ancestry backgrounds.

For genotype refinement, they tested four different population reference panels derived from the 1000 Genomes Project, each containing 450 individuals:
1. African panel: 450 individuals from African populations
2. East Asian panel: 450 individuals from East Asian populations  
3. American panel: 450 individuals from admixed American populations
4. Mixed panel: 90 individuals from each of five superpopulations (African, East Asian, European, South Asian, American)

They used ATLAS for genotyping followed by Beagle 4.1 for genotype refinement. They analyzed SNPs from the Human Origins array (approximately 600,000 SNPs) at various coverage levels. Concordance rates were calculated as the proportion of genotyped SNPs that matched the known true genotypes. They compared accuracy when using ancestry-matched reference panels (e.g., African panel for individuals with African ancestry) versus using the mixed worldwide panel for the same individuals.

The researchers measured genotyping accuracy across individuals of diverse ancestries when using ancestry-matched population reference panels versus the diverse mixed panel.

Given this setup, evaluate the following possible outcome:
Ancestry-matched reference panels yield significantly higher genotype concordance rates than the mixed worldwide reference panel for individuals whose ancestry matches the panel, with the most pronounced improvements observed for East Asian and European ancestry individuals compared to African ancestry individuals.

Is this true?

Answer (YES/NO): NO